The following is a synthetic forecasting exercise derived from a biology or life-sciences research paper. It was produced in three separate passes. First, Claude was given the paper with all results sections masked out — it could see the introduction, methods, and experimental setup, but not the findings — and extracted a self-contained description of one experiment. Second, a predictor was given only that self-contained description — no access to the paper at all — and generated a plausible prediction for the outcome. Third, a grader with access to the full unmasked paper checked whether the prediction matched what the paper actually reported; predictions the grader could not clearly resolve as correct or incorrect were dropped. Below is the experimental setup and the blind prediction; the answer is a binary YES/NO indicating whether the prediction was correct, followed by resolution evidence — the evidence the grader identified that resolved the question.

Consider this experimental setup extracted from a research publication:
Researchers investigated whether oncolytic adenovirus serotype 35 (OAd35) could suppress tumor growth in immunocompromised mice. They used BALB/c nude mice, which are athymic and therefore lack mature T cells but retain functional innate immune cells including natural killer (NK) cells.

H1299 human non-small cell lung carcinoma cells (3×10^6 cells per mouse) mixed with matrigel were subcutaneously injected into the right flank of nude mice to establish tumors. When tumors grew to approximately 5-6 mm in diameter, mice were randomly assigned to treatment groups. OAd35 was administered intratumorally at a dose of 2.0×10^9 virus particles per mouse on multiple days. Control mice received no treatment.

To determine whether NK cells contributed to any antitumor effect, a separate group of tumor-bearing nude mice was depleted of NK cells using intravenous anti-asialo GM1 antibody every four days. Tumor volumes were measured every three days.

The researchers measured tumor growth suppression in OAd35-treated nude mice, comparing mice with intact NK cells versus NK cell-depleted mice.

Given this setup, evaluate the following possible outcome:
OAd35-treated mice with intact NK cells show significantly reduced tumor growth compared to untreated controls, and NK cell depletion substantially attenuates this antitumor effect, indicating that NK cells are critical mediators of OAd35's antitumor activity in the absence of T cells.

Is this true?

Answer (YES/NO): YES